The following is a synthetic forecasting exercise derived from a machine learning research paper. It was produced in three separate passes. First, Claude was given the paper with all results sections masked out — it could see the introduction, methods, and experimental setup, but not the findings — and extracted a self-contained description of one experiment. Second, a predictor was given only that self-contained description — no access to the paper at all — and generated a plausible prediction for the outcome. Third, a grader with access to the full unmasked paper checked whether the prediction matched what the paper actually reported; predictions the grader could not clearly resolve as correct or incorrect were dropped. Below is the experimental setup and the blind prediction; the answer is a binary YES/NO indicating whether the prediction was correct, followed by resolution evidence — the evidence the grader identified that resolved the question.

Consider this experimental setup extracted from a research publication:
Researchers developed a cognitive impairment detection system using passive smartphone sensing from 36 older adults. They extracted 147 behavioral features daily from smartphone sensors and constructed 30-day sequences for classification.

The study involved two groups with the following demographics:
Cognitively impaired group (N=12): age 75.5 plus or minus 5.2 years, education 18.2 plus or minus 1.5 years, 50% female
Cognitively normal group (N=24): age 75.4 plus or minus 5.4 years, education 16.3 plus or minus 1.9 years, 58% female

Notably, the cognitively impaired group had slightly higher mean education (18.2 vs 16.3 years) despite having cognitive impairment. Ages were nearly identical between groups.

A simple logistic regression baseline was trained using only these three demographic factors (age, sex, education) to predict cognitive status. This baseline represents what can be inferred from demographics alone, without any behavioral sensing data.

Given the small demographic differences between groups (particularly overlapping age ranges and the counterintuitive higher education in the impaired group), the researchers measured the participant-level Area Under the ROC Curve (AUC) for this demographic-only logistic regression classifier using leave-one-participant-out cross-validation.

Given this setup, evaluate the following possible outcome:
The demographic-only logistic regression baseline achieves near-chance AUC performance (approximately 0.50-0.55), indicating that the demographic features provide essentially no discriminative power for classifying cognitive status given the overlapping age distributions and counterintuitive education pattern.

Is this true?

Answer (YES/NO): NO